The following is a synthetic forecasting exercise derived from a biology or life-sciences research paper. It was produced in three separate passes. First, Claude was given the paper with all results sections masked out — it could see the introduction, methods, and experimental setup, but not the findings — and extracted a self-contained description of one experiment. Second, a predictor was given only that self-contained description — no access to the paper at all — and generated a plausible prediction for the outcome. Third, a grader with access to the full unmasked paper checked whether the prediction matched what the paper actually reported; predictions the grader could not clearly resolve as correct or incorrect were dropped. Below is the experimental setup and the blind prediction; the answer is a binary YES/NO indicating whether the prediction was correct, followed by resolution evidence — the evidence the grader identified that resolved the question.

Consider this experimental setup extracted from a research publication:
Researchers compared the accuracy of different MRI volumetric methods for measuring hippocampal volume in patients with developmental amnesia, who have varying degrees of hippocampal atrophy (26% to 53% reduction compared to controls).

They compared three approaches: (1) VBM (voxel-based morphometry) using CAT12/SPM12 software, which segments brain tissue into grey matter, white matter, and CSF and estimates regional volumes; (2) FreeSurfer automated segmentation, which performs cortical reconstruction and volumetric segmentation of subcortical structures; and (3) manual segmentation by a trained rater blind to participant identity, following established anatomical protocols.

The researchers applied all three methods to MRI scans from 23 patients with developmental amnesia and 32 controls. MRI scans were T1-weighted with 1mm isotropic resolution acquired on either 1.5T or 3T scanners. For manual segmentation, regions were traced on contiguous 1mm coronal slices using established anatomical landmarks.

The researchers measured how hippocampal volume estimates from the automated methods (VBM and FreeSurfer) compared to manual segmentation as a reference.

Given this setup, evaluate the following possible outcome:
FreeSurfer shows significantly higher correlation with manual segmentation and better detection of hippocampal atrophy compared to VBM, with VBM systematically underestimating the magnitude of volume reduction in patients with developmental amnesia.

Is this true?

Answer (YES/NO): NO